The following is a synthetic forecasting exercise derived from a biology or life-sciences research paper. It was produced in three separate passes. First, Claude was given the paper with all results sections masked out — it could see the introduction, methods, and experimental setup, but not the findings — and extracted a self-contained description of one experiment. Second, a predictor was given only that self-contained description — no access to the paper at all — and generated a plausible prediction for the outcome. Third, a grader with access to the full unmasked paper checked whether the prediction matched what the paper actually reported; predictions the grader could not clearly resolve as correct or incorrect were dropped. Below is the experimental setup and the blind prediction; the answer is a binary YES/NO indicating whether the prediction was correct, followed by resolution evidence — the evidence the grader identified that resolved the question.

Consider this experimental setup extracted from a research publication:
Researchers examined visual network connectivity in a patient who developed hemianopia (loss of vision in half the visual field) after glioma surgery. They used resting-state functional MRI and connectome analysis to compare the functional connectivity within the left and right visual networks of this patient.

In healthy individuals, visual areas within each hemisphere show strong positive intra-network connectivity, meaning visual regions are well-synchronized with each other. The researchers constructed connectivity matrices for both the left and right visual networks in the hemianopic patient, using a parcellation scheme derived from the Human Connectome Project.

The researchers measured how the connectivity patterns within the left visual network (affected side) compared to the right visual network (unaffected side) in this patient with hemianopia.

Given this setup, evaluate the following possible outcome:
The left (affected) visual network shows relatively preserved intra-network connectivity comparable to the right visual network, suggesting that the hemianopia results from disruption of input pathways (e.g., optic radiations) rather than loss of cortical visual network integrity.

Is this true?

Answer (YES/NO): NO